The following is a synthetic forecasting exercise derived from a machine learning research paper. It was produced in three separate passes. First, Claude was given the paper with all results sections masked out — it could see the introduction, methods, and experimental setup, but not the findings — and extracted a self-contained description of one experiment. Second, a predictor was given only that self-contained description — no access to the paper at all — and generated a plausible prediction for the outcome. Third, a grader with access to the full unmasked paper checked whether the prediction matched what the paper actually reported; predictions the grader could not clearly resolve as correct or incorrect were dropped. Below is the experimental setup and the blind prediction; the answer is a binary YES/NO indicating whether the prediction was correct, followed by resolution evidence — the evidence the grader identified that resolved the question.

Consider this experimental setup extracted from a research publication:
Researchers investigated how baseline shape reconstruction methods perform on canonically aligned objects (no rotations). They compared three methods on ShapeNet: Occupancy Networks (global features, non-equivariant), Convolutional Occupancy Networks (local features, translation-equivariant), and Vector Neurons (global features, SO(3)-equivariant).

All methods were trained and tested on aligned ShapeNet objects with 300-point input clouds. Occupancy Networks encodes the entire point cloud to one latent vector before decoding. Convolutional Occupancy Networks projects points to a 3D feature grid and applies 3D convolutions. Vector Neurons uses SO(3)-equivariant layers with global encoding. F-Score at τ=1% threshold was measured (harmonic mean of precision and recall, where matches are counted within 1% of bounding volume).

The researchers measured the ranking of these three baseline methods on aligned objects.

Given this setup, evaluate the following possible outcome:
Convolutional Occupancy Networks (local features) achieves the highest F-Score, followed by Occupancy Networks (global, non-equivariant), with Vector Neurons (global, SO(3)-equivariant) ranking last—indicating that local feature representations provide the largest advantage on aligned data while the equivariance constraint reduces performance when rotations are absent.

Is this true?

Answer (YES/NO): YES